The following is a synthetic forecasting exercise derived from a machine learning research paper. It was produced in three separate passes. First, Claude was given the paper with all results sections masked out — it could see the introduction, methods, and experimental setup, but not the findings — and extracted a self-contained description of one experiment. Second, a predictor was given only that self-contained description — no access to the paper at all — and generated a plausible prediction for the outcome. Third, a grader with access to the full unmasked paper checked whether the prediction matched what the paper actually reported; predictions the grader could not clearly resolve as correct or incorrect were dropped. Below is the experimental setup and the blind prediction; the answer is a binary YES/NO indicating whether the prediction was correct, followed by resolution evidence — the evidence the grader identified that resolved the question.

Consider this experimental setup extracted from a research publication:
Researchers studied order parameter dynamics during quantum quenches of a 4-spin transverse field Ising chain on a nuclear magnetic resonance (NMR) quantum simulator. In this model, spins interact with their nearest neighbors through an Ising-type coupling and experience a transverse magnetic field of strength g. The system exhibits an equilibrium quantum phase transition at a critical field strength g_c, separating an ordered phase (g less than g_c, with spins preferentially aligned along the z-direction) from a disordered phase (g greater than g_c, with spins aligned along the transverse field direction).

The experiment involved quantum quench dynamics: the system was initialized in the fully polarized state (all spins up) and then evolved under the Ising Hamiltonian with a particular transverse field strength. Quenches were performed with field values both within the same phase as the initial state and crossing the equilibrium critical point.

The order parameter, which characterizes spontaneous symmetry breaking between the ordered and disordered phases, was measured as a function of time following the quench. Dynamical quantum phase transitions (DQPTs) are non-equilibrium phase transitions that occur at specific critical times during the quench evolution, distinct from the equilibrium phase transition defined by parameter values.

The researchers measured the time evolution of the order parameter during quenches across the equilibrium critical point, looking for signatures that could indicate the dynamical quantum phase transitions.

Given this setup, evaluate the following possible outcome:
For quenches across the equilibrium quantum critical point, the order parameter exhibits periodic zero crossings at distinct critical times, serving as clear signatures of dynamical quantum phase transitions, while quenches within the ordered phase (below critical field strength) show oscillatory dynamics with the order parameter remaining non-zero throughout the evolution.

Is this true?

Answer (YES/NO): NO